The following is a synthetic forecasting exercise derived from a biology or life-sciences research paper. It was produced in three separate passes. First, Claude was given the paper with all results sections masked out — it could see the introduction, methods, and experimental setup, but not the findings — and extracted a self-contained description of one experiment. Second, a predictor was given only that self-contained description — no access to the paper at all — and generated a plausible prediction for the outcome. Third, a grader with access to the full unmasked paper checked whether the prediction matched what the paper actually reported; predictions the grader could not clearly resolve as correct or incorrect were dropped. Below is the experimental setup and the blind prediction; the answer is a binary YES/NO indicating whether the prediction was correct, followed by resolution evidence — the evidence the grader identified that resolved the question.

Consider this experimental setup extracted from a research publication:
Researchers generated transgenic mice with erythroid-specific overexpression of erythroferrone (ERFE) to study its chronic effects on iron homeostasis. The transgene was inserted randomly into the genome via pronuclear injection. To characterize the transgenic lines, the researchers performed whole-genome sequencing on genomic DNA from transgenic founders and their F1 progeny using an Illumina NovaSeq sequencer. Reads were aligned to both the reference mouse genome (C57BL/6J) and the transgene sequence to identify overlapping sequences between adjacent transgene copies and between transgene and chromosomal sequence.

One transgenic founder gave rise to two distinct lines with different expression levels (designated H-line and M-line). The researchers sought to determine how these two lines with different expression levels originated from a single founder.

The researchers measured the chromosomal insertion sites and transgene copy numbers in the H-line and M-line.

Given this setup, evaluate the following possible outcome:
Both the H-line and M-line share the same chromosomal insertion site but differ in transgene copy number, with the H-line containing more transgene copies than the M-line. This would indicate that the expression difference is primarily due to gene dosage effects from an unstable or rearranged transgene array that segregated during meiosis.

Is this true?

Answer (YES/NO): YES